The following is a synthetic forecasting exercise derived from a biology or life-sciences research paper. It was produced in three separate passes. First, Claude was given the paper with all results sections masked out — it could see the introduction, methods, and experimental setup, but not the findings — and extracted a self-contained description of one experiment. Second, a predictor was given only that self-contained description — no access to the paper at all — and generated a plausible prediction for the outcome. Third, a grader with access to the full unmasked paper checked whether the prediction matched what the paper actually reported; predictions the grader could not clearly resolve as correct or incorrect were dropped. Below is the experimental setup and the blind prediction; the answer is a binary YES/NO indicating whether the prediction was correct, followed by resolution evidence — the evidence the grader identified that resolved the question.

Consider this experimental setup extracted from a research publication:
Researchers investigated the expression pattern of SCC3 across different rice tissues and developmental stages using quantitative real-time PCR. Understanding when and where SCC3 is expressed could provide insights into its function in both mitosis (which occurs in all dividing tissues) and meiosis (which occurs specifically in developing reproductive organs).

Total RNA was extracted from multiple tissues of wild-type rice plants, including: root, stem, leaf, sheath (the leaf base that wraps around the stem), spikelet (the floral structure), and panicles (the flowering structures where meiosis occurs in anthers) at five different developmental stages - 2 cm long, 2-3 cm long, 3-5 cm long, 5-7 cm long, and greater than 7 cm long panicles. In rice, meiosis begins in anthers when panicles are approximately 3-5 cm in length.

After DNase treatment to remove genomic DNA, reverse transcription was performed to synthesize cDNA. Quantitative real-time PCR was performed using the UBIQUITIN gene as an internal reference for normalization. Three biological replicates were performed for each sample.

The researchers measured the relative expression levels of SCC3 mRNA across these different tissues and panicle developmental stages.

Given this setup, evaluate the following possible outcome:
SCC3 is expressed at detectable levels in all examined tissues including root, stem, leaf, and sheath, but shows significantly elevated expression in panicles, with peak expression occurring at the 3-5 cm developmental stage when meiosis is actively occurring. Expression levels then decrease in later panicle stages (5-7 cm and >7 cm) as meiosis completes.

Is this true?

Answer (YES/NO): NO